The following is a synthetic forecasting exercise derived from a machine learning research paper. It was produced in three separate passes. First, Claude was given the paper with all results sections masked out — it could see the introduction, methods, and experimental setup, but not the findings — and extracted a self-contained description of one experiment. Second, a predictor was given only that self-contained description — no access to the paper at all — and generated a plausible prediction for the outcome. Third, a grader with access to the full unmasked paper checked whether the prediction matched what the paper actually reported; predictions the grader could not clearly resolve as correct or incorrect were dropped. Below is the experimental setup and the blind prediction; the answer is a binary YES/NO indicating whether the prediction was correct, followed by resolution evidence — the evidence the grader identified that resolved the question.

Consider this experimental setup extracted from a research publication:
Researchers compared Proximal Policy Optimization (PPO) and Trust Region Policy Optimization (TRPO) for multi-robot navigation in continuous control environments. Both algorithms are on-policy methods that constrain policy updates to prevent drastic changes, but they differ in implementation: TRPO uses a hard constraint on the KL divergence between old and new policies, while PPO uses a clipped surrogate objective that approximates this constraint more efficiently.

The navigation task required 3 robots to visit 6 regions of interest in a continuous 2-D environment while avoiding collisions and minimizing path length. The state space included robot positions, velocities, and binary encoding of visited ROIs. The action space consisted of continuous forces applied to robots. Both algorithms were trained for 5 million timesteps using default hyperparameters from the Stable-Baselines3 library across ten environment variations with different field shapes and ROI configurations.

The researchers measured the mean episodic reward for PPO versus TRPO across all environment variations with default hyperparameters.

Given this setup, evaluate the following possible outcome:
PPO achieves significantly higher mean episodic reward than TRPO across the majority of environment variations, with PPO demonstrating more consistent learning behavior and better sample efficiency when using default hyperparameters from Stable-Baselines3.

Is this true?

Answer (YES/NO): NO